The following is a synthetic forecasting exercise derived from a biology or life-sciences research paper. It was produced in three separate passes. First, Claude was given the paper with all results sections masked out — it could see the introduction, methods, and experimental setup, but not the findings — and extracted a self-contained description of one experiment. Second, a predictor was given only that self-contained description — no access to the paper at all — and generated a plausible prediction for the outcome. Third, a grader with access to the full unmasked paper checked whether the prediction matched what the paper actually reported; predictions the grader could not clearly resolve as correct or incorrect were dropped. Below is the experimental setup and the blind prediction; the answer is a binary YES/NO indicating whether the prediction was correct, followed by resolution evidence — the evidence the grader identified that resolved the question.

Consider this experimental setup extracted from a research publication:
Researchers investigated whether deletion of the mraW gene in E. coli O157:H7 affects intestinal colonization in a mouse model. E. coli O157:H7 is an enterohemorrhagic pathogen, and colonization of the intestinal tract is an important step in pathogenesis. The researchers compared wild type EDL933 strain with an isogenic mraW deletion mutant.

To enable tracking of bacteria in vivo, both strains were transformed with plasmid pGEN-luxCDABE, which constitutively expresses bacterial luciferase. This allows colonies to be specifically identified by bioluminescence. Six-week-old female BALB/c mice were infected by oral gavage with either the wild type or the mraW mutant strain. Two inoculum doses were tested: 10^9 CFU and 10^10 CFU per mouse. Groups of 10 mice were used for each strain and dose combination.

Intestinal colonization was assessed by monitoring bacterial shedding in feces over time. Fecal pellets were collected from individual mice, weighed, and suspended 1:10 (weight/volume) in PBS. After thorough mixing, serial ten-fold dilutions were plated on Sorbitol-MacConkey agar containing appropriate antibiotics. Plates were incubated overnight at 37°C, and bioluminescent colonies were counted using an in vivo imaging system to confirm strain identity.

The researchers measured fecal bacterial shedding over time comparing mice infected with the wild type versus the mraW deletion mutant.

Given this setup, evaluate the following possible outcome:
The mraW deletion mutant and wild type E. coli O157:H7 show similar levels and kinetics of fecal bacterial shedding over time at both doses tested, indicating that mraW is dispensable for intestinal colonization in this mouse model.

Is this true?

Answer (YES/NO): NO